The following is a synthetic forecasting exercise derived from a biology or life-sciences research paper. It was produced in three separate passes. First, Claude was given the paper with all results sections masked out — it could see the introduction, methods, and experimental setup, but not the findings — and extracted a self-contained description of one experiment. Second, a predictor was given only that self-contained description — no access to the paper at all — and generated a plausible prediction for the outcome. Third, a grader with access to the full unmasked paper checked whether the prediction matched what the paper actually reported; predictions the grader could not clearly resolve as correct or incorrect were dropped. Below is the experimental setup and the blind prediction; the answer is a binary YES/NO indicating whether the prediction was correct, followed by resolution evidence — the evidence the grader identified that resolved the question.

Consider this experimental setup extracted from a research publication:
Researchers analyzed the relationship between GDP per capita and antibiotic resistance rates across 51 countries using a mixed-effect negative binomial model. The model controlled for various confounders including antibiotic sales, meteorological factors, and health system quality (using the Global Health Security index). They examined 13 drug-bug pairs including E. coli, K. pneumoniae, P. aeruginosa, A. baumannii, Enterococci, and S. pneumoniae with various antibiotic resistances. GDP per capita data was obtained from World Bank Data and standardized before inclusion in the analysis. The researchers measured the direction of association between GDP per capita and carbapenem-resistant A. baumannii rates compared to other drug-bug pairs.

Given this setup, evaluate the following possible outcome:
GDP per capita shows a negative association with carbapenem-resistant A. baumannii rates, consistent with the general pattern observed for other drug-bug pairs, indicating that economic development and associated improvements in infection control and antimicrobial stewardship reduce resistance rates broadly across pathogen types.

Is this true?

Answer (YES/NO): NO